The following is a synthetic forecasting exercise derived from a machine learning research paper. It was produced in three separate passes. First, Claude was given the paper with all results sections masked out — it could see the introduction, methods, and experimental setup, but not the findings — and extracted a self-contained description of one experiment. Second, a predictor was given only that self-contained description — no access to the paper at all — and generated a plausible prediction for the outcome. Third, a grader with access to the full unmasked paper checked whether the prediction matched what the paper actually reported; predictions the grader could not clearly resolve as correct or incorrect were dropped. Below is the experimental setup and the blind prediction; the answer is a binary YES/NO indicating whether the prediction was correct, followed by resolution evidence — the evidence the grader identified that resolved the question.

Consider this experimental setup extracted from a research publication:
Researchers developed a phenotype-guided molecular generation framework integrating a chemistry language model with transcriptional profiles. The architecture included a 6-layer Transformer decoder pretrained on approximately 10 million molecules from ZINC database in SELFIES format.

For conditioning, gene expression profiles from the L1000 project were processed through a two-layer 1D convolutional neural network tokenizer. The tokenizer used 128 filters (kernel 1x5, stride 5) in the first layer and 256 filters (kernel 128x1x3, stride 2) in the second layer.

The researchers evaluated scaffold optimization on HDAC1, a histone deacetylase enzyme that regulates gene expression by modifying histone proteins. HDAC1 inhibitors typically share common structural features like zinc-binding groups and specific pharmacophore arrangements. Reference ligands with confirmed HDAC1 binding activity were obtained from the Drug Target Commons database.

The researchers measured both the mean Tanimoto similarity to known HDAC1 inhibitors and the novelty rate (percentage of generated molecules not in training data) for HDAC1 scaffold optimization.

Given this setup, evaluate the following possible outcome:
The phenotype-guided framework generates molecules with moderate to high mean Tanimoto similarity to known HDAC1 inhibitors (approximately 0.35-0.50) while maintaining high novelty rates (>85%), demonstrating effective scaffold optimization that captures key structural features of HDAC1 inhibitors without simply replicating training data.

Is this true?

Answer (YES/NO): NO